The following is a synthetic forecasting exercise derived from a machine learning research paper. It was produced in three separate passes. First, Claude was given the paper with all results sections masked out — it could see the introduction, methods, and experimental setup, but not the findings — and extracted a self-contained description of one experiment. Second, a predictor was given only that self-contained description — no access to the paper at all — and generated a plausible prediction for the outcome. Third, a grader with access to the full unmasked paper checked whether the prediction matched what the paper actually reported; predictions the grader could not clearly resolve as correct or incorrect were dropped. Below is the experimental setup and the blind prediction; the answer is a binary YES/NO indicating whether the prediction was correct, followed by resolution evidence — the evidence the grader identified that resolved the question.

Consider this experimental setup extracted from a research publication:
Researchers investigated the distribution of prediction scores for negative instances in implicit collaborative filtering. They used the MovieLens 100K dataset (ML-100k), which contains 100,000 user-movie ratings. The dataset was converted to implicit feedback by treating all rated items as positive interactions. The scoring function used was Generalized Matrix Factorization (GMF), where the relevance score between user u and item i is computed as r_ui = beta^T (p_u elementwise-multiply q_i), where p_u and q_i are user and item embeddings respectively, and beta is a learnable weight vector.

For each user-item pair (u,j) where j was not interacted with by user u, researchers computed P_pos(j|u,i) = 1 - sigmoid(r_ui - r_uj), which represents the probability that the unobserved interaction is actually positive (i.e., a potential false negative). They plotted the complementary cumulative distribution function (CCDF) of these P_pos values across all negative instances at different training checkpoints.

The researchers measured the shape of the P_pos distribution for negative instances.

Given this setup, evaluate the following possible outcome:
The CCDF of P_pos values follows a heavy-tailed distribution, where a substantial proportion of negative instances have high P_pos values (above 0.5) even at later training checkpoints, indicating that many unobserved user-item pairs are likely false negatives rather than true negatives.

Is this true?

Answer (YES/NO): NO